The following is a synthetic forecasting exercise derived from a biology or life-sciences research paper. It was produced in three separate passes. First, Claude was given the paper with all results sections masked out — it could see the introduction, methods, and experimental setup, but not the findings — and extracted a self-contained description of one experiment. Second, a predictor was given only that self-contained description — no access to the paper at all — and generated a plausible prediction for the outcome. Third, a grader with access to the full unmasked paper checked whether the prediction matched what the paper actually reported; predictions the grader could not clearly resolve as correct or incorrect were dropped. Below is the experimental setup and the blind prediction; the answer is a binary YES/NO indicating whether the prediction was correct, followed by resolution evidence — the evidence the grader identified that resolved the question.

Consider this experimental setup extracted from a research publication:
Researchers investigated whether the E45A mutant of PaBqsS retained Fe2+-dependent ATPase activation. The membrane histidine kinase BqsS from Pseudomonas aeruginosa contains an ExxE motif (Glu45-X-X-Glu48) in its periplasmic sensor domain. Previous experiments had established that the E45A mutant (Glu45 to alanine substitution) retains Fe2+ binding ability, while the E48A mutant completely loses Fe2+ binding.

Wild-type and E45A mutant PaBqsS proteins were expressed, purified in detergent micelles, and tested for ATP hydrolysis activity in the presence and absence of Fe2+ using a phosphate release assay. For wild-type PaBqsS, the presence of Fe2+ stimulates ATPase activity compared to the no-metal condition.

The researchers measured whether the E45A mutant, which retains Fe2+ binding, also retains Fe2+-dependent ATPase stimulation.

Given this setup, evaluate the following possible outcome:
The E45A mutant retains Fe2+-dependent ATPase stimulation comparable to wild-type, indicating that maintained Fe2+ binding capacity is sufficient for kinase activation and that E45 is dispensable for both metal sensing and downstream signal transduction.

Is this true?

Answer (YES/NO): NO